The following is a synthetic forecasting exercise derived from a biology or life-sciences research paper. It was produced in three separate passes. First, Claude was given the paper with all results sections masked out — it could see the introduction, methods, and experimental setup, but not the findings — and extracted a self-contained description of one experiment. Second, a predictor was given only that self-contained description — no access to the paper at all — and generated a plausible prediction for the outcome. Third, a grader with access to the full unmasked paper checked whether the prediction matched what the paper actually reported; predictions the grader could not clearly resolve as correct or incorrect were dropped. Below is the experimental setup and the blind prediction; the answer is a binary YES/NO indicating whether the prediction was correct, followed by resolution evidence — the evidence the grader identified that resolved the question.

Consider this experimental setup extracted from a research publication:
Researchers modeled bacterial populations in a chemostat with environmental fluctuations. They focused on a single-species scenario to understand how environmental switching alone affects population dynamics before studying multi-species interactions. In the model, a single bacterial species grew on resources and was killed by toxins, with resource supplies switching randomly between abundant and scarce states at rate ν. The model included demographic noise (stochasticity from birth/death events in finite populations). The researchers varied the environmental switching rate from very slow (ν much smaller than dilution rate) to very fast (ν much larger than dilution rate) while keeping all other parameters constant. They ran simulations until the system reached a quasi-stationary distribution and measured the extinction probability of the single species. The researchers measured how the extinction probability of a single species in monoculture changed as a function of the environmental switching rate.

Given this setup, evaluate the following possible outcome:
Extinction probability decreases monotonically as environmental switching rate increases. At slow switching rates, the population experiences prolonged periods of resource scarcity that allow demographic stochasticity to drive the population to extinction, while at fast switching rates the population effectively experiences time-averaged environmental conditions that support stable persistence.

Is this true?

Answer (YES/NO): NO